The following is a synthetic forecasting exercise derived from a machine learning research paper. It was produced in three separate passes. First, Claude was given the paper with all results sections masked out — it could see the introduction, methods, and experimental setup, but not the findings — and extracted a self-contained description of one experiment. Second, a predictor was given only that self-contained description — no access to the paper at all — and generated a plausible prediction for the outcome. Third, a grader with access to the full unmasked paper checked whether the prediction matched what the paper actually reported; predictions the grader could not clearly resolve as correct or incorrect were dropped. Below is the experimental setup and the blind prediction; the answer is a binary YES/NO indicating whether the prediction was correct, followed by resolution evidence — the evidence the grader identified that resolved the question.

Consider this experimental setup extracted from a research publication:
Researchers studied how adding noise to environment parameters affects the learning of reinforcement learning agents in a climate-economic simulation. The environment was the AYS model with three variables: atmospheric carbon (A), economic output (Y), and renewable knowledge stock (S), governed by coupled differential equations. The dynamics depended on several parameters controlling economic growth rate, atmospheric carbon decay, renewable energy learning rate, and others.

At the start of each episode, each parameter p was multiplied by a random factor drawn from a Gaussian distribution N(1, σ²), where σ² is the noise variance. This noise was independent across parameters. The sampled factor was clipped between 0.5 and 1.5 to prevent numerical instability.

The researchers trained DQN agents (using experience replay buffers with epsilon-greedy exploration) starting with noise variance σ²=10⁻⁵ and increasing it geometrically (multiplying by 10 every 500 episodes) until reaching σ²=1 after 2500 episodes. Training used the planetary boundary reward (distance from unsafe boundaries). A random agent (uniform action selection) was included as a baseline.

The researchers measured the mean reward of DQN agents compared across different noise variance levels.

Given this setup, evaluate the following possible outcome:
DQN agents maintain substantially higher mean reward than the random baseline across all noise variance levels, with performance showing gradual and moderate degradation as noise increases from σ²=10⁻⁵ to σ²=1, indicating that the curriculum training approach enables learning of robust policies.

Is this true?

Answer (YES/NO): NO